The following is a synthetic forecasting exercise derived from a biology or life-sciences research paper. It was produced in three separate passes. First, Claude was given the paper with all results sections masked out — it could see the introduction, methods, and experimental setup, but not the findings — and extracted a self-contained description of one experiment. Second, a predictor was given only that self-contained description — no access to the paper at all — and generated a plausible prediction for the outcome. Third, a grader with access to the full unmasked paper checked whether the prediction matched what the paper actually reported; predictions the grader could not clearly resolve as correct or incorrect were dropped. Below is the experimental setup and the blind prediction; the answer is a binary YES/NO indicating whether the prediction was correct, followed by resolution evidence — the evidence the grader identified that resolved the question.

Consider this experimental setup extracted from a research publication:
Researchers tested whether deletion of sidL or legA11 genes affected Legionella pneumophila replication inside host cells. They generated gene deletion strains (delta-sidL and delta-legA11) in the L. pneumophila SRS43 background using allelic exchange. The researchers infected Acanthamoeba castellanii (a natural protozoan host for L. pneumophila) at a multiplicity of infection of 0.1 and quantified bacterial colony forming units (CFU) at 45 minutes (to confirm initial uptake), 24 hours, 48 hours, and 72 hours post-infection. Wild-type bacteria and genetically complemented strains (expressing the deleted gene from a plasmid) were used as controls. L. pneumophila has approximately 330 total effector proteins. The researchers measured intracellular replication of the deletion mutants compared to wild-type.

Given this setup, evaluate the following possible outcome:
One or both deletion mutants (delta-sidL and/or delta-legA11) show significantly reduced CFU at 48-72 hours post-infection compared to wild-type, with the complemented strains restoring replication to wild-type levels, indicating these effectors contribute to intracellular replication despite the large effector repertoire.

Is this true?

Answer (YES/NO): NO